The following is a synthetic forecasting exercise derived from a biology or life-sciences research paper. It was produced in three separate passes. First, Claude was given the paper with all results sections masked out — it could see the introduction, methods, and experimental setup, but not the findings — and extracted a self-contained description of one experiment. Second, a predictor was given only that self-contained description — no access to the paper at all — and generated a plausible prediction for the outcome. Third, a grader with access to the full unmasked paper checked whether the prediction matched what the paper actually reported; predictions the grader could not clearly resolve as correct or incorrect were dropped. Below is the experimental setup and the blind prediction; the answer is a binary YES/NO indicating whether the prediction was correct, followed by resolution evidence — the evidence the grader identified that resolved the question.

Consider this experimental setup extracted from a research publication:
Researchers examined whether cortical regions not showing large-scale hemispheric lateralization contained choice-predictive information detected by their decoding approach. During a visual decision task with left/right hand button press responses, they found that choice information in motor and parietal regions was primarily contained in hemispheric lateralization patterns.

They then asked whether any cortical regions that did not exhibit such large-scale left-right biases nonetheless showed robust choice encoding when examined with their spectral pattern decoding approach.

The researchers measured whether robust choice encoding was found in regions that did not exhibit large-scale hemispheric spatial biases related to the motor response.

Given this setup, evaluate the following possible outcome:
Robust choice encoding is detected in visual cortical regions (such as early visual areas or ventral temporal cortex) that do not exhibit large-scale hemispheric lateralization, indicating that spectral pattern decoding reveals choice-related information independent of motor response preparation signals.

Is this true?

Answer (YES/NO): NO